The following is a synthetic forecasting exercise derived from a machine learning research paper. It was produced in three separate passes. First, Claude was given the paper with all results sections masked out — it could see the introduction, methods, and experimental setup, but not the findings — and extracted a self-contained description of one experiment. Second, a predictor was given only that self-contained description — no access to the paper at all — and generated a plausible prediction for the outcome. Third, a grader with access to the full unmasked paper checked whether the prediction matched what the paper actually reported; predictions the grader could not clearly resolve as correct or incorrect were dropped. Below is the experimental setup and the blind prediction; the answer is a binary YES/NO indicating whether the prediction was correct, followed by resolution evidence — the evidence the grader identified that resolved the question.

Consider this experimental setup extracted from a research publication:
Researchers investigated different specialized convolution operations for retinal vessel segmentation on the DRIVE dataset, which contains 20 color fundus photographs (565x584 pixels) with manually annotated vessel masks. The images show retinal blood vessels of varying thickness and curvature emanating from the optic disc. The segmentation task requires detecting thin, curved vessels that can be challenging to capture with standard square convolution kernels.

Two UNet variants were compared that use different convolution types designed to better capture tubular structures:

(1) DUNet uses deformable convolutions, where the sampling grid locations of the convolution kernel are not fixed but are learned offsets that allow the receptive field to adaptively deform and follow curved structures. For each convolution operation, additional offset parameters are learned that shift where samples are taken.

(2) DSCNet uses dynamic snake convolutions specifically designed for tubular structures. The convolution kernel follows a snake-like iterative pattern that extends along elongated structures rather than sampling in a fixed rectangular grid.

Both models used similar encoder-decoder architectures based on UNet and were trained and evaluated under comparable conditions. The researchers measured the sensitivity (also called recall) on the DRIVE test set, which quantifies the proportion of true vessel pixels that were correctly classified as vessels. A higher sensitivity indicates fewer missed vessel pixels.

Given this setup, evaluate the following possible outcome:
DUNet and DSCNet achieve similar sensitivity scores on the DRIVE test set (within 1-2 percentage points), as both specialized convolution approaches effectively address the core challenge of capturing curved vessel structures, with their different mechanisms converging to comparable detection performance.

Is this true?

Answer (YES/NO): NO